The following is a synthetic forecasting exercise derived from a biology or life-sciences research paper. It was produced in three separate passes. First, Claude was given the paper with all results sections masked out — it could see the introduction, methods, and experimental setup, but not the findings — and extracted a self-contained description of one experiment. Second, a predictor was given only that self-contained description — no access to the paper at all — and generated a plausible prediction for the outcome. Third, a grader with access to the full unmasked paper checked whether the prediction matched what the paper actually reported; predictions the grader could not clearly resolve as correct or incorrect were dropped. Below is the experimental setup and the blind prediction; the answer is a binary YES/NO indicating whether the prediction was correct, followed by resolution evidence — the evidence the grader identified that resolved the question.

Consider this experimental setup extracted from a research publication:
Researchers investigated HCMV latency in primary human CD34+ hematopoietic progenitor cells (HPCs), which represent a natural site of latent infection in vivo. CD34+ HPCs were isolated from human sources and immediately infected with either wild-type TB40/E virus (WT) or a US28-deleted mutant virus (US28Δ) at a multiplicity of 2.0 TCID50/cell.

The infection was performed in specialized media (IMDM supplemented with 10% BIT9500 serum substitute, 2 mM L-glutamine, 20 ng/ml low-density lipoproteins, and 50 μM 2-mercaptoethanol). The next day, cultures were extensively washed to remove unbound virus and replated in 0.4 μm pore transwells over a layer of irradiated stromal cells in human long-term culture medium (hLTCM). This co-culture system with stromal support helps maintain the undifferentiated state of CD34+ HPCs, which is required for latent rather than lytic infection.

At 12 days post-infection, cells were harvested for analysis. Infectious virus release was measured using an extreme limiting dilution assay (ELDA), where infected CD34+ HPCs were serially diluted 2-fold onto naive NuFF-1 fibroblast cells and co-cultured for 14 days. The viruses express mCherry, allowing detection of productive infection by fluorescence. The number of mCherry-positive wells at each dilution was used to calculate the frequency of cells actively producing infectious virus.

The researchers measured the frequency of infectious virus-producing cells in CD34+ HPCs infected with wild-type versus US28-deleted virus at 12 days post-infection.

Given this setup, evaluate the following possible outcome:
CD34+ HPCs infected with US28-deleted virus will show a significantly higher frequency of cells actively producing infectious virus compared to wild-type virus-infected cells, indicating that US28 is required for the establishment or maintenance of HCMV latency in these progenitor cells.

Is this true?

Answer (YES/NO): YES